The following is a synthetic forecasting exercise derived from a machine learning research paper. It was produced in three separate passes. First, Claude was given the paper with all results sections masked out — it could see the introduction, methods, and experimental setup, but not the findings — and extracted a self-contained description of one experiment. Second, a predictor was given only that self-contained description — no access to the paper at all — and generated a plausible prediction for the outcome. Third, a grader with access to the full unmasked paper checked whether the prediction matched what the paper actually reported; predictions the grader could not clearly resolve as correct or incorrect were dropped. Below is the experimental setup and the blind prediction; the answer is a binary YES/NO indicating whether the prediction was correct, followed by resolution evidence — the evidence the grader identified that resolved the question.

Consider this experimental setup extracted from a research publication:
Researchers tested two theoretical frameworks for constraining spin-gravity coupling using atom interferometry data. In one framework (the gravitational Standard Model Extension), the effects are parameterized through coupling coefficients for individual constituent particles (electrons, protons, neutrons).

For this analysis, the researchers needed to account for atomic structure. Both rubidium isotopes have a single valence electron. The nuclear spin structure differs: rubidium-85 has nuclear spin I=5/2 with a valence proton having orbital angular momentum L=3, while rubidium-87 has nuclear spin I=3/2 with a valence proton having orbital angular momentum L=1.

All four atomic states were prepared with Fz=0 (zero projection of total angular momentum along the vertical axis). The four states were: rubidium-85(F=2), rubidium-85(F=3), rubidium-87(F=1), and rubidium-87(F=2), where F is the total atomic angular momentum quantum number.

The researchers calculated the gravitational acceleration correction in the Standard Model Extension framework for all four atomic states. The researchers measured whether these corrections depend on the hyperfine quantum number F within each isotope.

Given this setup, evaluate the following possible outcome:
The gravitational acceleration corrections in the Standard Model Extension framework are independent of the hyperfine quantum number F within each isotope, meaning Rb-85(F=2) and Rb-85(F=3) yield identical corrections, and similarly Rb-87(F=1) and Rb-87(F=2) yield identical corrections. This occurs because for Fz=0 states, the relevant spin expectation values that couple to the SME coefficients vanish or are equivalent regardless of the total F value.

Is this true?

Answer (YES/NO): YES